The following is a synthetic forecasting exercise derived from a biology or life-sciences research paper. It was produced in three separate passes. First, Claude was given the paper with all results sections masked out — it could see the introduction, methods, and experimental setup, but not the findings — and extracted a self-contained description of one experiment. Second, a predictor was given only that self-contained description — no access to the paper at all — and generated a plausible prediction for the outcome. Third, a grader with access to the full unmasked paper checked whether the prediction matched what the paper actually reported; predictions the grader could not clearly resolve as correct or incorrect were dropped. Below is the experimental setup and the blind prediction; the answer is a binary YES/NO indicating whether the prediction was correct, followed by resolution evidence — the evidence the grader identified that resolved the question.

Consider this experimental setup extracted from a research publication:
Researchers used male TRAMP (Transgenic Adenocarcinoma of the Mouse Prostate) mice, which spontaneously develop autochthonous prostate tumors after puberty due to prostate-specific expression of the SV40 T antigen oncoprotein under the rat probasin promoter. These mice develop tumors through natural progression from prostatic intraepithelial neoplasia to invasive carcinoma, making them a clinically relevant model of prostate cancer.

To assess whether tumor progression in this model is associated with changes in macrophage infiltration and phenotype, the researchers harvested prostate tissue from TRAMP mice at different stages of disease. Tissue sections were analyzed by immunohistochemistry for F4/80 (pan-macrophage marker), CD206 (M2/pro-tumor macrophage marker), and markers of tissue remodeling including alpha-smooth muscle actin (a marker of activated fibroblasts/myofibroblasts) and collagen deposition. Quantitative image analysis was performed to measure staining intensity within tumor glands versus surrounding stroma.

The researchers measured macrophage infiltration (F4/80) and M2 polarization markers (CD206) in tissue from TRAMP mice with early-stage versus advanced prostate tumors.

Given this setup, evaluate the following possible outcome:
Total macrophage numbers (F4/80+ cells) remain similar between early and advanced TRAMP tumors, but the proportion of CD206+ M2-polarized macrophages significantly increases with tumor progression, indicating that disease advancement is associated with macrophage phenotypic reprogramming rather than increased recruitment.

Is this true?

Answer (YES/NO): NO